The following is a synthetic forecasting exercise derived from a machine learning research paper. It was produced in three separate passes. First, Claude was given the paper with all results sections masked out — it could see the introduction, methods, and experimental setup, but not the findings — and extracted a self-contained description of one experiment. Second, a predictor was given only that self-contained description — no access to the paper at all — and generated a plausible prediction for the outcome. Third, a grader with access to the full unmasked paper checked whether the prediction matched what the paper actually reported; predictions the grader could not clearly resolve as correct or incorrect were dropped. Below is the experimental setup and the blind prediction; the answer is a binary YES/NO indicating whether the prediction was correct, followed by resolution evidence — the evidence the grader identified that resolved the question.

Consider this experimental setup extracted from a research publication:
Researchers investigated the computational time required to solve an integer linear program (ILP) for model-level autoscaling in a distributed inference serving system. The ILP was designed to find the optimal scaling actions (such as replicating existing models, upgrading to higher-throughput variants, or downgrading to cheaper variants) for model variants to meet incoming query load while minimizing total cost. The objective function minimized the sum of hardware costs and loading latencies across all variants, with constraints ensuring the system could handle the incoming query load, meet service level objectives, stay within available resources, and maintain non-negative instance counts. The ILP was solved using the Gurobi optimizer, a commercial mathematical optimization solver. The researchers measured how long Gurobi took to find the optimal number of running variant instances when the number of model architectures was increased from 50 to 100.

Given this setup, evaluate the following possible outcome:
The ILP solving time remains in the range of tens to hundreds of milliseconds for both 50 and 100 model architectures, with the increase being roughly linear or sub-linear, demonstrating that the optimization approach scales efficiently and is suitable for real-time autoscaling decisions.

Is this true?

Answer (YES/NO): NO